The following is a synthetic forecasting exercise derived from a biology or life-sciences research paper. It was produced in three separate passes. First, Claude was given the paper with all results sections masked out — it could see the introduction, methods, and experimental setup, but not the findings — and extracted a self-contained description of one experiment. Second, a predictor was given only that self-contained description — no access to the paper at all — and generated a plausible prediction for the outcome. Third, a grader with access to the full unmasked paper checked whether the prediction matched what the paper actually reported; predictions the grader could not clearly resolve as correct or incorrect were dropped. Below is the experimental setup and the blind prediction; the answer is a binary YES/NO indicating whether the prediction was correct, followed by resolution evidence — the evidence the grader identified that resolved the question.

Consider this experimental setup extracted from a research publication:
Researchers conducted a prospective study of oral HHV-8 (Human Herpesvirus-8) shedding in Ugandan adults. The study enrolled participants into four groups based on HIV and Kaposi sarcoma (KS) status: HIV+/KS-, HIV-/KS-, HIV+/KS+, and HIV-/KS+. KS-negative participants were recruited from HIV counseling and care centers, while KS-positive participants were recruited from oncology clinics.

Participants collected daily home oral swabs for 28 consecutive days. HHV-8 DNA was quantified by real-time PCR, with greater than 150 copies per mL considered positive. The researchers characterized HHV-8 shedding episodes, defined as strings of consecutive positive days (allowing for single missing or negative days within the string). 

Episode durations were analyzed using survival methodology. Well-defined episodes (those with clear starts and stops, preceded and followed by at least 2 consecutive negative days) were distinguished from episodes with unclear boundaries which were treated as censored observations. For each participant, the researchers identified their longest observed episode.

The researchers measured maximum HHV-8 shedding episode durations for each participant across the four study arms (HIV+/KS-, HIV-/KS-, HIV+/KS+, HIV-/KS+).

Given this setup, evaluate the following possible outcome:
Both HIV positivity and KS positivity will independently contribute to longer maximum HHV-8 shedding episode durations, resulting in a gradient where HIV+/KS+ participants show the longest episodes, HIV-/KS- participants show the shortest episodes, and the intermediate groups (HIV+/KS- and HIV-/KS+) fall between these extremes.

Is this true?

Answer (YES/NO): NO